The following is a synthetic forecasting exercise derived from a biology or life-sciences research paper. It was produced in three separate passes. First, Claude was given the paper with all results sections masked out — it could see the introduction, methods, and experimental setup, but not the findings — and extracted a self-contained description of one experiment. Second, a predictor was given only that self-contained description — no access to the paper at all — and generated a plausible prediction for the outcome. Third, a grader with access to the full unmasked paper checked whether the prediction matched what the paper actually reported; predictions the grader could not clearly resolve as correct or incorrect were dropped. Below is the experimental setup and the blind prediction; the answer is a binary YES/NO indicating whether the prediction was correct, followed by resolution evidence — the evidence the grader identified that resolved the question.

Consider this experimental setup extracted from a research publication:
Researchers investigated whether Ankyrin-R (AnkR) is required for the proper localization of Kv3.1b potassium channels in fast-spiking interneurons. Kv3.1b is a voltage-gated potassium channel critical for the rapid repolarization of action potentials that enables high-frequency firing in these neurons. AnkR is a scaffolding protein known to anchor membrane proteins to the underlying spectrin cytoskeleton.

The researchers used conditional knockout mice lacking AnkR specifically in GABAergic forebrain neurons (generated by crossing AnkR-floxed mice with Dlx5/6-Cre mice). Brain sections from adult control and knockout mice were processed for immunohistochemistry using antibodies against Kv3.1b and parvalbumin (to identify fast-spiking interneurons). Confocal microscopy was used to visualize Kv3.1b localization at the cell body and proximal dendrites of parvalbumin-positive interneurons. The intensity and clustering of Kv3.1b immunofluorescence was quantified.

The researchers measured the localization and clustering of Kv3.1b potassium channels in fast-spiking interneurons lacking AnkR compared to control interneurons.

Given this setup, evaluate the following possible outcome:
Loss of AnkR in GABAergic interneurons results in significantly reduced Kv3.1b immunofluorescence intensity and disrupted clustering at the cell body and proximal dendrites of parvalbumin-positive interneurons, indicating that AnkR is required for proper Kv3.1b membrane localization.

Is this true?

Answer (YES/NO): YES